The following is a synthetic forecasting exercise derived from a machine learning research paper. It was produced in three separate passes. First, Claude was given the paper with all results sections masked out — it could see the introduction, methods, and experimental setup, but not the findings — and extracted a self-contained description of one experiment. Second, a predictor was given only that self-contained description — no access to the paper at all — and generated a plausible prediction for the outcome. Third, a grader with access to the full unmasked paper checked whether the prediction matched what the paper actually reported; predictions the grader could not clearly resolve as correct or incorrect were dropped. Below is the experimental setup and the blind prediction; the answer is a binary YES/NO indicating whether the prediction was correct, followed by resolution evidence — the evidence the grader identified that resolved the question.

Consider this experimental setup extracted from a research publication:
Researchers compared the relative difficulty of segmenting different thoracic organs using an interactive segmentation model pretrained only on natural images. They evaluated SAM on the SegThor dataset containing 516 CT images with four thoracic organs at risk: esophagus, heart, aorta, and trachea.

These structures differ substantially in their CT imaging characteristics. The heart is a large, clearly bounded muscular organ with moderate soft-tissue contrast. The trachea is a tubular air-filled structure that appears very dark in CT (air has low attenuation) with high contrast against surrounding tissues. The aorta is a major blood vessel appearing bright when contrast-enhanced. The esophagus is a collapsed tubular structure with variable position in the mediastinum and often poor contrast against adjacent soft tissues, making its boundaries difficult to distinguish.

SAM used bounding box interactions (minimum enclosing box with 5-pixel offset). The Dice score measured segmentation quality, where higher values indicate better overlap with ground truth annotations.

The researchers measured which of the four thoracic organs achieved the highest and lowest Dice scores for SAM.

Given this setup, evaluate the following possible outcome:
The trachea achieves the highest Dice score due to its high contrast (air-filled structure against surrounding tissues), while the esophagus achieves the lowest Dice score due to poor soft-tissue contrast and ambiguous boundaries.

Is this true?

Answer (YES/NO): YES